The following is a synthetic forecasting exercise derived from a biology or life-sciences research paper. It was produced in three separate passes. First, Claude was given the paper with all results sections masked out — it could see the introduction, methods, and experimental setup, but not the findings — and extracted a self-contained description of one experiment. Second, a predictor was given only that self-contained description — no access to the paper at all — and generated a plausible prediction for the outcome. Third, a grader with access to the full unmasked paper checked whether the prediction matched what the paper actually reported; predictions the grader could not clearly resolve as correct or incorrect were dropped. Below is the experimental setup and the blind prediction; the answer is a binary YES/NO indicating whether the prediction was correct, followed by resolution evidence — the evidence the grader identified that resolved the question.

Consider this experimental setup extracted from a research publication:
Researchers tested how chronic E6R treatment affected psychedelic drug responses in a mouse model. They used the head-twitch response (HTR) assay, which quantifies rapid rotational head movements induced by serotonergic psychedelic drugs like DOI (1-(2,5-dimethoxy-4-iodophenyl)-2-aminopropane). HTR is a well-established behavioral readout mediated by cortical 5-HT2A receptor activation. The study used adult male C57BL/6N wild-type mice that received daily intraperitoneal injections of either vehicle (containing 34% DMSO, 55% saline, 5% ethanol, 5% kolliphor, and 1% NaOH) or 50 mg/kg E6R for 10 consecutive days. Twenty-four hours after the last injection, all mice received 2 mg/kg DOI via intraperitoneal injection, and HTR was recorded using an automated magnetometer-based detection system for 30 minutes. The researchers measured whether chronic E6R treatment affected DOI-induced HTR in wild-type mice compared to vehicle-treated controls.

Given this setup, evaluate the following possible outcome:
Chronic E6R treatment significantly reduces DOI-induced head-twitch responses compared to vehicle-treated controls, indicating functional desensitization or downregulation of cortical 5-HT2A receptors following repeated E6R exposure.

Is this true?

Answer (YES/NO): NO